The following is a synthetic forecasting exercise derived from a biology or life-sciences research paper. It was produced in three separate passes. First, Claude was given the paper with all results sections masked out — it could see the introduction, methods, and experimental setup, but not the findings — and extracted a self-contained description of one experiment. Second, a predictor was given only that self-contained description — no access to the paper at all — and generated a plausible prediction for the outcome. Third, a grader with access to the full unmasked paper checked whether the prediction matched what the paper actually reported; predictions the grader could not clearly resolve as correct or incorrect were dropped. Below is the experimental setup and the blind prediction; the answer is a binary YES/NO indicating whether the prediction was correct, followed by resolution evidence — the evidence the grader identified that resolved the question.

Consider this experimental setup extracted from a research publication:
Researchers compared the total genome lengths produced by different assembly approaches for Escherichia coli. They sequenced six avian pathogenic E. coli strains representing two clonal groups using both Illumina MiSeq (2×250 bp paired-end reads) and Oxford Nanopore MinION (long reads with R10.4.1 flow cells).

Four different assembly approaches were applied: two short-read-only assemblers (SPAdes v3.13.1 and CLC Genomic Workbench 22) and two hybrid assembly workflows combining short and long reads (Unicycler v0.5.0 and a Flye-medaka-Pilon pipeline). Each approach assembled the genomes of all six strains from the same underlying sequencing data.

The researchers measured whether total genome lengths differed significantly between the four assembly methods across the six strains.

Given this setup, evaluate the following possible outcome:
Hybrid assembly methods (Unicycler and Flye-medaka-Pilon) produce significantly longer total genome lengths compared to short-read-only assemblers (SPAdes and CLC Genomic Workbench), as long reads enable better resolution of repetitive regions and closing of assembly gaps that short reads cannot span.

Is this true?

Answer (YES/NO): NO